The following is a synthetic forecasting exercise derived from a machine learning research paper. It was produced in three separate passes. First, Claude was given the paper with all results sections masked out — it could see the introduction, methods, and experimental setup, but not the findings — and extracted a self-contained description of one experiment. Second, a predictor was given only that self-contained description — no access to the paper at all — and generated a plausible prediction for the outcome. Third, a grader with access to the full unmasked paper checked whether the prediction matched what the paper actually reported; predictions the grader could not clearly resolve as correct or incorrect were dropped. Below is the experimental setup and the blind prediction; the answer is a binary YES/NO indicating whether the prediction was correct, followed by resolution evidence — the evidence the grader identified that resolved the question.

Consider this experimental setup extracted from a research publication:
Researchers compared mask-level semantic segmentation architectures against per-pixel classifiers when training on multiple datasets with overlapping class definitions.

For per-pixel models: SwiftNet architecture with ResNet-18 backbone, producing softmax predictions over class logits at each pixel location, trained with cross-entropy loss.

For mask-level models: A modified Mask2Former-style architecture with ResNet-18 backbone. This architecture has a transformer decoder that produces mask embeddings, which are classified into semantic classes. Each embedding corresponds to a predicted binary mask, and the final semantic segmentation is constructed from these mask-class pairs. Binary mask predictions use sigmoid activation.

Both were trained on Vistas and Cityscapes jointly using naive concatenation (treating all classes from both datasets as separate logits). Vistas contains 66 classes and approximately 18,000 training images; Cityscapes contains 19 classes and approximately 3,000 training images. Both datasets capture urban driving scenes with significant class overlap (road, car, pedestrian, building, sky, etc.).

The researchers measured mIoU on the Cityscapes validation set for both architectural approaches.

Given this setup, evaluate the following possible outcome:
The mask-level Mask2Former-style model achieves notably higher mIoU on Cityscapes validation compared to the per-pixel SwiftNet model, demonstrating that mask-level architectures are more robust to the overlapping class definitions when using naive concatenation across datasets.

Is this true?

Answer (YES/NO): NO